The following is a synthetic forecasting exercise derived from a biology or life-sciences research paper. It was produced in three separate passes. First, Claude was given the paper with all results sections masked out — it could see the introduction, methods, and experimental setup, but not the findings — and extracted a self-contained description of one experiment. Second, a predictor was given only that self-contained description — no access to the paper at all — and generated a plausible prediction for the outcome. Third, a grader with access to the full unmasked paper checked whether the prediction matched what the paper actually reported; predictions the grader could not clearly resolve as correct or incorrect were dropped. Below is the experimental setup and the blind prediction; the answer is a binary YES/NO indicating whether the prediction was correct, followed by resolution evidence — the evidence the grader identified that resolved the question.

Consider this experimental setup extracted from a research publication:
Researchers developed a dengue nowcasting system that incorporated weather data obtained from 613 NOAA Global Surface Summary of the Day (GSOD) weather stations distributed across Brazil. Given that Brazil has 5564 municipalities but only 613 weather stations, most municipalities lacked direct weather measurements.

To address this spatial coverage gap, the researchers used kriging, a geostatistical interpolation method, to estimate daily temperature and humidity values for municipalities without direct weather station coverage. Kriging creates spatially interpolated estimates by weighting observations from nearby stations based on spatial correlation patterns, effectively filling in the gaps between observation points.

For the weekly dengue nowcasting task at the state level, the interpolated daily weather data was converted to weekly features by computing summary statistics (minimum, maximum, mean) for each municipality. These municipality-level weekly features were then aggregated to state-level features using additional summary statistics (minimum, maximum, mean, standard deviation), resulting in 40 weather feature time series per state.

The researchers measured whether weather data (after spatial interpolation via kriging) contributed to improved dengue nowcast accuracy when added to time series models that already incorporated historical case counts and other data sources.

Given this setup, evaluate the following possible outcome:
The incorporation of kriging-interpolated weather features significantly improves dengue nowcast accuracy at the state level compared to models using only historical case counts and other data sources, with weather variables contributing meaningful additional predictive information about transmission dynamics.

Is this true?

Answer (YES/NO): YES